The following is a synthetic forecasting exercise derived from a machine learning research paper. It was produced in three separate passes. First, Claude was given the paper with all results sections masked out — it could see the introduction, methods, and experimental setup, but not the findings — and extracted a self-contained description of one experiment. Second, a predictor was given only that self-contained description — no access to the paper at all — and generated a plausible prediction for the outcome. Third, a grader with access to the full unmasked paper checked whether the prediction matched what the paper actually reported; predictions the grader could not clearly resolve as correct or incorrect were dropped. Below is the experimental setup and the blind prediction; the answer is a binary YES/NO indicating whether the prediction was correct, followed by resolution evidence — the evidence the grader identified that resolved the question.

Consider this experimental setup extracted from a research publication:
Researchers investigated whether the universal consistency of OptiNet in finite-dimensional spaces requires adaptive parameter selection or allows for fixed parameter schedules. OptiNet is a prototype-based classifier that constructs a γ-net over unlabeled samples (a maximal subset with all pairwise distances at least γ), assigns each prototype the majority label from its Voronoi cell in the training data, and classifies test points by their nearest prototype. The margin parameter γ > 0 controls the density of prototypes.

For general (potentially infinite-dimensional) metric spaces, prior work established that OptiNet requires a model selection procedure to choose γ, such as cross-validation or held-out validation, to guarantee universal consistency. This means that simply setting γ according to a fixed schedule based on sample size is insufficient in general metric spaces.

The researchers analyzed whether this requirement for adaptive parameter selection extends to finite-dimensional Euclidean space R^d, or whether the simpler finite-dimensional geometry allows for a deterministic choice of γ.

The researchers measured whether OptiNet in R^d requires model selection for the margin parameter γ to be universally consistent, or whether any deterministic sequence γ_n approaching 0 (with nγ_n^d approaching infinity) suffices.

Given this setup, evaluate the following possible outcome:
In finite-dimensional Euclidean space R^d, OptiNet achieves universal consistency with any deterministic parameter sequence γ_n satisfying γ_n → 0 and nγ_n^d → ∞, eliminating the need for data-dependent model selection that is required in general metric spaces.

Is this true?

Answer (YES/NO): YES